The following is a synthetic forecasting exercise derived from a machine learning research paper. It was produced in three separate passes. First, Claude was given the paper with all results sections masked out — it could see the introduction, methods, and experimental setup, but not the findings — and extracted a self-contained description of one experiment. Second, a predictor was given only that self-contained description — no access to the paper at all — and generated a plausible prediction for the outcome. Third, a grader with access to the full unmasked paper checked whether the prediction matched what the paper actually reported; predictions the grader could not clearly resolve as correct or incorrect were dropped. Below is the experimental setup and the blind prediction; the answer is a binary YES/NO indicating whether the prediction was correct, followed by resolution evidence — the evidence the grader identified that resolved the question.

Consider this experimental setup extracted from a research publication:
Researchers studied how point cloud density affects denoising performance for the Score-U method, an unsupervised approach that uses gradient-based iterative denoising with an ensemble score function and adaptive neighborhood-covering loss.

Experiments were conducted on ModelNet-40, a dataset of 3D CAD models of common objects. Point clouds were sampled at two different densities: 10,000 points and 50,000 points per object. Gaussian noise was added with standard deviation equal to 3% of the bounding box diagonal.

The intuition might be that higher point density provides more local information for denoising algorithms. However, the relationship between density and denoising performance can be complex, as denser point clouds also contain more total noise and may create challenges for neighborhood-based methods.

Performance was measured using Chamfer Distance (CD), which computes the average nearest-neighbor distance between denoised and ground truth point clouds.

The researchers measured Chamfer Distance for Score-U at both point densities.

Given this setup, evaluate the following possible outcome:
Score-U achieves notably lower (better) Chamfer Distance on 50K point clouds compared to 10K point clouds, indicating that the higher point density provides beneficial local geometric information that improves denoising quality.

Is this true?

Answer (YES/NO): NO